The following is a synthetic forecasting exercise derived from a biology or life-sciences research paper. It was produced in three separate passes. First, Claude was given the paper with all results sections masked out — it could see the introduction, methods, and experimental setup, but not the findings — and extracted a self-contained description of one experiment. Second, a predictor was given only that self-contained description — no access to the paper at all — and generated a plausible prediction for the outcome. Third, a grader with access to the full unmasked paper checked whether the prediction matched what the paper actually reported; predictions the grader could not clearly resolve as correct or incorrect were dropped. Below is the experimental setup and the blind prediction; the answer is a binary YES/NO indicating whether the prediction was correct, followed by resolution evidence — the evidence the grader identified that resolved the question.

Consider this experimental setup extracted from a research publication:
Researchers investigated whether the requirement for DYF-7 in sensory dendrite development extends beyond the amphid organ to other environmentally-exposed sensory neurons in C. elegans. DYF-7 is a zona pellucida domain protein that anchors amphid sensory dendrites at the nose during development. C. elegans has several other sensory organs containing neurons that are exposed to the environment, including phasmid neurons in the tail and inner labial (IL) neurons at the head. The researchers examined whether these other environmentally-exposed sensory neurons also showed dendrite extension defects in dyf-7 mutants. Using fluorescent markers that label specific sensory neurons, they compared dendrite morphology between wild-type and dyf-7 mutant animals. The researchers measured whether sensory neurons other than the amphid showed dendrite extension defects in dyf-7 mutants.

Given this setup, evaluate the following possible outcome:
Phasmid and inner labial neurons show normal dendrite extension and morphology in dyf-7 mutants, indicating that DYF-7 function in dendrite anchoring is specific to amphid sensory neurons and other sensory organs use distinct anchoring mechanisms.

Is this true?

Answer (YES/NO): NO